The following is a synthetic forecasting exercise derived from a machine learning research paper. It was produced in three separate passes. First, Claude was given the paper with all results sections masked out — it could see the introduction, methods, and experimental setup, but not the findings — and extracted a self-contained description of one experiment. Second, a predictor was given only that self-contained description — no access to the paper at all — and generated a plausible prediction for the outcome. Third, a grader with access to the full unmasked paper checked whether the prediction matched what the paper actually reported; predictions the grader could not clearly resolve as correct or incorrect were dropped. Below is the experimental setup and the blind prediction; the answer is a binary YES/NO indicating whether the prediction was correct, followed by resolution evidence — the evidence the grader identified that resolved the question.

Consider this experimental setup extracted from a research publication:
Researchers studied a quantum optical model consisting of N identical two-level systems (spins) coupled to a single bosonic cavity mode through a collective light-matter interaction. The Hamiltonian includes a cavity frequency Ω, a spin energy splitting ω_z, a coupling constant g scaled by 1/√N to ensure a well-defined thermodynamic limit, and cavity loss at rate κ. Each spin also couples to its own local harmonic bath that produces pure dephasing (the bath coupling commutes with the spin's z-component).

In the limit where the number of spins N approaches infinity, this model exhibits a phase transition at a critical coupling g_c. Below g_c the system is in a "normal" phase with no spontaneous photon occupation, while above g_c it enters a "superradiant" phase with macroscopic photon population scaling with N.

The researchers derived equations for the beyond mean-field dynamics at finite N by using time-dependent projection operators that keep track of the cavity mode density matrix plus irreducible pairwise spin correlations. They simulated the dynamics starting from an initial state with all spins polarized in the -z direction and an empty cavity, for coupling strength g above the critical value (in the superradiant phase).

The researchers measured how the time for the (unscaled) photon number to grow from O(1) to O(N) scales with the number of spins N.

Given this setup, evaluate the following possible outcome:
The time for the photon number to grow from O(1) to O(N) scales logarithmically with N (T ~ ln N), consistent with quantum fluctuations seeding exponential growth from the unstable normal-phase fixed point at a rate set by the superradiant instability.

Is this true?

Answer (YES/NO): YES